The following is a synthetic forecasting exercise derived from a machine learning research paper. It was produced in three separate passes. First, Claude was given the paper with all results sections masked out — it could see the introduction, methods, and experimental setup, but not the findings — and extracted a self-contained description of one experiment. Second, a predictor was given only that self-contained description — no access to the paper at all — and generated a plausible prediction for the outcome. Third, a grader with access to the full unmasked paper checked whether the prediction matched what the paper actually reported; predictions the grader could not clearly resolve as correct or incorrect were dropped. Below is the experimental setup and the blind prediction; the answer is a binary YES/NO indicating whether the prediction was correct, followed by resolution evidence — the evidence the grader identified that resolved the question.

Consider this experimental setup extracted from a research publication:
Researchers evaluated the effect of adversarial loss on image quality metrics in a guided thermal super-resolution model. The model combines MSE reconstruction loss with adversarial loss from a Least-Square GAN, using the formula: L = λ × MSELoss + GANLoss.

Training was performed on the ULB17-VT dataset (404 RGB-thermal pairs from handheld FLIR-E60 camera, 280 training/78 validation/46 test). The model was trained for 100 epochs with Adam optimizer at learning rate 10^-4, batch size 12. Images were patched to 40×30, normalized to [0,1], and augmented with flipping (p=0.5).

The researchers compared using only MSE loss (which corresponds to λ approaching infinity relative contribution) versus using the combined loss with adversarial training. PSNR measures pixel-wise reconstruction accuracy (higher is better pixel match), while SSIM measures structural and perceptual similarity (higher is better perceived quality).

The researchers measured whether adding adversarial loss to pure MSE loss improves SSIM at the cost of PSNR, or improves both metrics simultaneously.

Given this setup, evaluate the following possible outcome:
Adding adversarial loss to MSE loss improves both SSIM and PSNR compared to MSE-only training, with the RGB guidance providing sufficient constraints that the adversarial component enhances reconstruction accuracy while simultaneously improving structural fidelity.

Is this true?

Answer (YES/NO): NO